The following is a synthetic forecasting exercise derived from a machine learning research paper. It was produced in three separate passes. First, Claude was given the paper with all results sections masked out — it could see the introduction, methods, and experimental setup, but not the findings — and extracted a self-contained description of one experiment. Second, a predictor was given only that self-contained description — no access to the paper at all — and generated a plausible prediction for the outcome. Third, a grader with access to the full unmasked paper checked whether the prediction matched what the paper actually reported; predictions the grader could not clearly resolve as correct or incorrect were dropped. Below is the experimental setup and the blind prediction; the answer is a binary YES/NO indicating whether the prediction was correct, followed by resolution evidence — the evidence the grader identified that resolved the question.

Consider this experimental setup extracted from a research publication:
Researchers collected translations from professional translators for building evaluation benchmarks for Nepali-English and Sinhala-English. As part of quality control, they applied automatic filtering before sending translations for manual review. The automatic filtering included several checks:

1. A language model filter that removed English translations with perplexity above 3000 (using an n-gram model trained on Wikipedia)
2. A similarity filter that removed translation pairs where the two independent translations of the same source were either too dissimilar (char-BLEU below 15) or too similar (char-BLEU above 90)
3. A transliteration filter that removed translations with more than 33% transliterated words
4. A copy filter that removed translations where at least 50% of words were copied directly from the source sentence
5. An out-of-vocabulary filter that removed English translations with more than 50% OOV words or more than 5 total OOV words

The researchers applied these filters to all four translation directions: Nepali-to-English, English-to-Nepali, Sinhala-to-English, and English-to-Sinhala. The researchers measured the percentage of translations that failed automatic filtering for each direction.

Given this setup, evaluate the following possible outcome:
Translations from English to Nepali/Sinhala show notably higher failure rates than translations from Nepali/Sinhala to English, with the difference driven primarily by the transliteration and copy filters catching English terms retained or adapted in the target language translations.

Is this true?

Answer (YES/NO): NO